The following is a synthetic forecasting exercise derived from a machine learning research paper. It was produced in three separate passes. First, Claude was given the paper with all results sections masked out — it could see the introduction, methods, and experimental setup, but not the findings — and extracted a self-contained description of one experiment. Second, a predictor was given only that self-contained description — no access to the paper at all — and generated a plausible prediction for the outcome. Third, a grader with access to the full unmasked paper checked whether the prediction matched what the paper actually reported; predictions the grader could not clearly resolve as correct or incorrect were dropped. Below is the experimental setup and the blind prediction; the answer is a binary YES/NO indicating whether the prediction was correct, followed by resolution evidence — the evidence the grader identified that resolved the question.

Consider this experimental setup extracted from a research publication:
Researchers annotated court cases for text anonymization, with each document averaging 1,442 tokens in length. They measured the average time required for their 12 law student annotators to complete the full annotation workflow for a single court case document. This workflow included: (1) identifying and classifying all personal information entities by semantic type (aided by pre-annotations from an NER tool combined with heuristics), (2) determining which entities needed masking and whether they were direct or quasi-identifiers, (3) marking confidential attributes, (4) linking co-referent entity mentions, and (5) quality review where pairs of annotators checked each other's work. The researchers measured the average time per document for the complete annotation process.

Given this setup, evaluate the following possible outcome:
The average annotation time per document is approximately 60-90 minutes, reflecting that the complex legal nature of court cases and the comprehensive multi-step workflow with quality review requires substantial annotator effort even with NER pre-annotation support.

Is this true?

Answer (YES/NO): NO